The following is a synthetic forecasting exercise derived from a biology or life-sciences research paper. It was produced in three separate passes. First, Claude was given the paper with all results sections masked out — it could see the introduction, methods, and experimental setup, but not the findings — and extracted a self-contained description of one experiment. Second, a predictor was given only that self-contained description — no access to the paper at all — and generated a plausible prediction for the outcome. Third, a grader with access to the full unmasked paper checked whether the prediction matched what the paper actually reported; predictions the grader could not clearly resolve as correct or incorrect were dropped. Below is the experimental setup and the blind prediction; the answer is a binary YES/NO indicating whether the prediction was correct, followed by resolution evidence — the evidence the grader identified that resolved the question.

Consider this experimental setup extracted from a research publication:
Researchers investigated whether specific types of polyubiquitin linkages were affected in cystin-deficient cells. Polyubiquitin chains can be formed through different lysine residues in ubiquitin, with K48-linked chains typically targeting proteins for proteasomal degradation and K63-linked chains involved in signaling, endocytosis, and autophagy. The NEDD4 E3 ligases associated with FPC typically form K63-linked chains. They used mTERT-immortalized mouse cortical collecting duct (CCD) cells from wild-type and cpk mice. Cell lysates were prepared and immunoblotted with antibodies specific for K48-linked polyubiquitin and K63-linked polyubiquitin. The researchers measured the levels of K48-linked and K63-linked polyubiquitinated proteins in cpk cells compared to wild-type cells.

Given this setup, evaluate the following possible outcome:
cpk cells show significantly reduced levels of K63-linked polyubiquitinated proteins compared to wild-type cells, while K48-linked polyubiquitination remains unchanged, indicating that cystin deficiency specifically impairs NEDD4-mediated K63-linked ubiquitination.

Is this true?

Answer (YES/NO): NO